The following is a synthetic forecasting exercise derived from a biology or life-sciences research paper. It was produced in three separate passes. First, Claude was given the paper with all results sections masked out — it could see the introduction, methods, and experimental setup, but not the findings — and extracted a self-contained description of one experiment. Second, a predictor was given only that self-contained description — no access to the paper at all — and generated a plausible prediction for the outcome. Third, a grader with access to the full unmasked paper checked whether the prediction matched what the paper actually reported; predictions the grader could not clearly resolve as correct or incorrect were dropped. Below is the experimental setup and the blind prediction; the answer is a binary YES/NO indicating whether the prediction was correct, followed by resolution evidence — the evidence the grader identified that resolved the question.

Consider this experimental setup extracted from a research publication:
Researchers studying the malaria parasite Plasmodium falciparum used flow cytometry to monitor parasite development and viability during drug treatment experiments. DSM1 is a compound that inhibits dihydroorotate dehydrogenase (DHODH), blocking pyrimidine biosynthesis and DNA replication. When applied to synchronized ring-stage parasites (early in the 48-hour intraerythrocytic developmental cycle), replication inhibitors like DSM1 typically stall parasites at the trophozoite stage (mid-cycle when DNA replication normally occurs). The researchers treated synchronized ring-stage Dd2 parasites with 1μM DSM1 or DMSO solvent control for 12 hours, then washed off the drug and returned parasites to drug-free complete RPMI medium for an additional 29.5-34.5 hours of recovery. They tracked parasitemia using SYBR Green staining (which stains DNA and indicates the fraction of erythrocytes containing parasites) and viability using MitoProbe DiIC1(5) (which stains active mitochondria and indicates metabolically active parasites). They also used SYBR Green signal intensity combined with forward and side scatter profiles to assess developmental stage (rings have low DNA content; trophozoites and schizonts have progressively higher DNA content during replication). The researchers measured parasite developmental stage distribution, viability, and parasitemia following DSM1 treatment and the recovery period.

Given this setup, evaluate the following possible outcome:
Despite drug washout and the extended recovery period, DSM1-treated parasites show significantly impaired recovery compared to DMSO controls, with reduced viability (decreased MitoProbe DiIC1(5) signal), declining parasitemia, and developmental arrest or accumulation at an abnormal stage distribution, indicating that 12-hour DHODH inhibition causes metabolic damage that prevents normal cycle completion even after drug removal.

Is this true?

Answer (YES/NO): NO